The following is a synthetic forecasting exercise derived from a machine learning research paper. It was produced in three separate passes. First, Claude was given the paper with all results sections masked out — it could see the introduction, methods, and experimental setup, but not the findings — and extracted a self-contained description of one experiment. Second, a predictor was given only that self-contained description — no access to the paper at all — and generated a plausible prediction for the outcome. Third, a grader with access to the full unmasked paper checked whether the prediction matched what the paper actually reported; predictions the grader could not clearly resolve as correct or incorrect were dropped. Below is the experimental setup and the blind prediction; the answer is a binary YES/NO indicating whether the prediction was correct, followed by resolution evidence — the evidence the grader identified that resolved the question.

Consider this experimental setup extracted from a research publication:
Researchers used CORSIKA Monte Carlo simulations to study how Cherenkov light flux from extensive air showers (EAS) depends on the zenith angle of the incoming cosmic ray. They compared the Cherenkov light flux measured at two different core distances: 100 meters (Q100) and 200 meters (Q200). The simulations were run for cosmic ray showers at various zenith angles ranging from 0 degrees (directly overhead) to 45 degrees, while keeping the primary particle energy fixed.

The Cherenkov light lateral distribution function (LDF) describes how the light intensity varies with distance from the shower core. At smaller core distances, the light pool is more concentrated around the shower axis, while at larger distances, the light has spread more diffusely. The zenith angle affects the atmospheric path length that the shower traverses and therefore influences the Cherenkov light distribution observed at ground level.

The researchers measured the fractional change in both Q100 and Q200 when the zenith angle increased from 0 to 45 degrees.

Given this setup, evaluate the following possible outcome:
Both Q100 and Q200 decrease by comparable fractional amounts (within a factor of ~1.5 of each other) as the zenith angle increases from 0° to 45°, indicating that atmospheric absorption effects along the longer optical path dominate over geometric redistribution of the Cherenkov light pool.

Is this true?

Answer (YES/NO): NO